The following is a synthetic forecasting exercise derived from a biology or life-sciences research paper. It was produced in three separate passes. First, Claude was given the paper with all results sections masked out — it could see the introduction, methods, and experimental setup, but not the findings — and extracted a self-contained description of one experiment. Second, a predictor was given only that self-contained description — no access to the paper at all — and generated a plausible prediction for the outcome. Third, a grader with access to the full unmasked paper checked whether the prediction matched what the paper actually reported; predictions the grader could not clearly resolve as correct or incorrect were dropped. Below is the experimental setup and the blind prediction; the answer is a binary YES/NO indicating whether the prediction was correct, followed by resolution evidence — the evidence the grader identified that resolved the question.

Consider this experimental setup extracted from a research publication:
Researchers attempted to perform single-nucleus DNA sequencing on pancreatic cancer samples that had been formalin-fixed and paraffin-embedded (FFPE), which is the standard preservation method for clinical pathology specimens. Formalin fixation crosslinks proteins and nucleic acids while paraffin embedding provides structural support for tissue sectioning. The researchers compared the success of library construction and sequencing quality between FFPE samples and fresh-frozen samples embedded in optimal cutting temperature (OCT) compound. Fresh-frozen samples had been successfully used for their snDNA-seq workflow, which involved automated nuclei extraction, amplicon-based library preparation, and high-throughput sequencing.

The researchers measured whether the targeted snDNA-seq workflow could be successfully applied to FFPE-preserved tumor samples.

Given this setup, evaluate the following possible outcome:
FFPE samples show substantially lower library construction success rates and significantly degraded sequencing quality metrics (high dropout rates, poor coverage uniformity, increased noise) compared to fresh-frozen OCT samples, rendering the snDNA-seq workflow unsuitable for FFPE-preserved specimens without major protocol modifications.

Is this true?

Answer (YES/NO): YES